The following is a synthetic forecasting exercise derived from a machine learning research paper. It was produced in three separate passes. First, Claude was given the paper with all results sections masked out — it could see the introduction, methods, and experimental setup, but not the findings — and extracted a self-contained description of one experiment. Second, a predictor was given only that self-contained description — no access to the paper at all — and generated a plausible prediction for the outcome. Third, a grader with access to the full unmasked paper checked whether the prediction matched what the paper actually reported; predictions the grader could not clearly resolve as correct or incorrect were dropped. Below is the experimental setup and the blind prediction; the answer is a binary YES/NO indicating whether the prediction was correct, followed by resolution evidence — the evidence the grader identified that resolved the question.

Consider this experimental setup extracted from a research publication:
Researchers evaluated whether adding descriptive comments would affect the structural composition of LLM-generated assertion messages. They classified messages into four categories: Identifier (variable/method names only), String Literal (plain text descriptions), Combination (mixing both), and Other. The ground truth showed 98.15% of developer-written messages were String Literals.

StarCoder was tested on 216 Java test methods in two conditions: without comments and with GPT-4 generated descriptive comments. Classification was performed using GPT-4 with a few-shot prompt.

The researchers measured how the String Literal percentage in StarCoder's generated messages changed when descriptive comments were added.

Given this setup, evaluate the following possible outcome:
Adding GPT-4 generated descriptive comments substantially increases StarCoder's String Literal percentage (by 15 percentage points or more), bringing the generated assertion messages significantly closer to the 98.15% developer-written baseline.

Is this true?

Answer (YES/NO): NO